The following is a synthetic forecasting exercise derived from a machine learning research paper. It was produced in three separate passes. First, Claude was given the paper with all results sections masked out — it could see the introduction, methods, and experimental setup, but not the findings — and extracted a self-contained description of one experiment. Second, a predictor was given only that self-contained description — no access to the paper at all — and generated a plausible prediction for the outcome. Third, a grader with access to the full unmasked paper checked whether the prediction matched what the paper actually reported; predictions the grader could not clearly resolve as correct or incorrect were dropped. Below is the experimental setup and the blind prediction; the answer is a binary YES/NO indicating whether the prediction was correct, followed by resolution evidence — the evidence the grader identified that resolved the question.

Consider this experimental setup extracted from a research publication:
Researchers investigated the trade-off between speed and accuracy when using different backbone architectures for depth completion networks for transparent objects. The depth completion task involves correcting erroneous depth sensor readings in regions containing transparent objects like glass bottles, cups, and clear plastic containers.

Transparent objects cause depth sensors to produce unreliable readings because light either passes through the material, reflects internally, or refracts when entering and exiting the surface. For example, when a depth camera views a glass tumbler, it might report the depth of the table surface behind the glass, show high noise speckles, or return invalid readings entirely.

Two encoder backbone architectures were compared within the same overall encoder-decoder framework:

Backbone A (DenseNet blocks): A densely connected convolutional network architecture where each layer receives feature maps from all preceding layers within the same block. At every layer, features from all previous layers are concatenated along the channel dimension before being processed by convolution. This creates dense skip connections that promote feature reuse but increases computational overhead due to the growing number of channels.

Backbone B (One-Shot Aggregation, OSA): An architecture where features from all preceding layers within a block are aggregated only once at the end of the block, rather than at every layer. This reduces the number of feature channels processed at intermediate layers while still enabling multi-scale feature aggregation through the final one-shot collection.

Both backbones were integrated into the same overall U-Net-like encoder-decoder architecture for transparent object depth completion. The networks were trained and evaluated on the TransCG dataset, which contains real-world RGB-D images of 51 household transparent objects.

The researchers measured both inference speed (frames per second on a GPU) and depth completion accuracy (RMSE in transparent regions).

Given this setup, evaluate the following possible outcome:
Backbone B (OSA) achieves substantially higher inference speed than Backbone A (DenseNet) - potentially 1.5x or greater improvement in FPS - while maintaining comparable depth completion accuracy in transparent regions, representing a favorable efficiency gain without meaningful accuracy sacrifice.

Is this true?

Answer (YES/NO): NO